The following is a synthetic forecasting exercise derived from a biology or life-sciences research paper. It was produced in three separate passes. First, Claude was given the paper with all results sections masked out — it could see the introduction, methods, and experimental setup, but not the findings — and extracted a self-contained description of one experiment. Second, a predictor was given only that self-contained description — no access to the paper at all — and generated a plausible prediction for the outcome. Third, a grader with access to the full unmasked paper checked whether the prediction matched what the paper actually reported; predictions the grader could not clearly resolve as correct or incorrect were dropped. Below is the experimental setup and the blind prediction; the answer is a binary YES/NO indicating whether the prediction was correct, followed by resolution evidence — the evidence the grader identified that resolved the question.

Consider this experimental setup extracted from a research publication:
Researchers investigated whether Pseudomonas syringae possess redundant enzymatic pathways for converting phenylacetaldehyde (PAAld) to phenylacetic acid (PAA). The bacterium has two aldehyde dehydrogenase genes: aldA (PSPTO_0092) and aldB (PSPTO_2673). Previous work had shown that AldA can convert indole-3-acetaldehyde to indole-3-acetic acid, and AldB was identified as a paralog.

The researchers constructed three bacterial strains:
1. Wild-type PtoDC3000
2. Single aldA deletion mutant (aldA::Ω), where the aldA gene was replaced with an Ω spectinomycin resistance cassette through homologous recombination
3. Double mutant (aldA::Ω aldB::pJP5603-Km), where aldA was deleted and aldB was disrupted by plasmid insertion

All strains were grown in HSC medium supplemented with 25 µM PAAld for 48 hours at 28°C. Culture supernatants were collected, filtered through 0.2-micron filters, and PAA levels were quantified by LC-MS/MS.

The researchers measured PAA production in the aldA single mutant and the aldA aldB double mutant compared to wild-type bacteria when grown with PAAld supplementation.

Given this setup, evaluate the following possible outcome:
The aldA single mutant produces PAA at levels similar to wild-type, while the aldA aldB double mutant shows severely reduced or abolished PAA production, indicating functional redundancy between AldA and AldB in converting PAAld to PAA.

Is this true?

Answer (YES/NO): NO